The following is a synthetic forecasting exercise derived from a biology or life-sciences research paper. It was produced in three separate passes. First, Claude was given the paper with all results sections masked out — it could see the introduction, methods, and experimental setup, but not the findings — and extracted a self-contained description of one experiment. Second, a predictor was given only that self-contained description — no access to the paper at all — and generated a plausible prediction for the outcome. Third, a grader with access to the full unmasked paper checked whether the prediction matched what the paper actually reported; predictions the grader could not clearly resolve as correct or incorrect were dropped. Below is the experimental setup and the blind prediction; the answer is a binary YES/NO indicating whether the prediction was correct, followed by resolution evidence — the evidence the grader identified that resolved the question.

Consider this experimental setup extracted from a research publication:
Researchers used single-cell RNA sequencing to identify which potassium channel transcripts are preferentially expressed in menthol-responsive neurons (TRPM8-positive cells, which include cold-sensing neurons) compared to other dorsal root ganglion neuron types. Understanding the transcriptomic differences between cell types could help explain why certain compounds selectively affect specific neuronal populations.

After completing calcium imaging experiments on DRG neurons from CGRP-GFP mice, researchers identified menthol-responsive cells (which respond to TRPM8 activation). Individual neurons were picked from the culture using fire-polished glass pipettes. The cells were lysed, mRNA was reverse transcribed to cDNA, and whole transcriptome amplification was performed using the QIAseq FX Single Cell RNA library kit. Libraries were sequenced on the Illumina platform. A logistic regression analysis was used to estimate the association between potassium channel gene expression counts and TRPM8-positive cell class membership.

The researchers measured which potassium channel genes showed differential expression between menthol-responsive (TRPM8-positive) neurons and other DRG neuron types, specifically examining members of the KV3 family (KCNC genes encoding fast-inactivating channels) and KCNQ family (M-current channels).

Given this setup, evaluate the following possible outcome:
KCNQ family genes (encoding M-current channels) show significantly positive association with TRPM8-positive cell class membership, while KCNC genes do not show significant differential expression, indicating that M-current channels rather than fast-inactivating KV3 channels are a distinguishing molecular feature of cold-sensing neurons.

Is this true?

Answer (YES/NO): NO